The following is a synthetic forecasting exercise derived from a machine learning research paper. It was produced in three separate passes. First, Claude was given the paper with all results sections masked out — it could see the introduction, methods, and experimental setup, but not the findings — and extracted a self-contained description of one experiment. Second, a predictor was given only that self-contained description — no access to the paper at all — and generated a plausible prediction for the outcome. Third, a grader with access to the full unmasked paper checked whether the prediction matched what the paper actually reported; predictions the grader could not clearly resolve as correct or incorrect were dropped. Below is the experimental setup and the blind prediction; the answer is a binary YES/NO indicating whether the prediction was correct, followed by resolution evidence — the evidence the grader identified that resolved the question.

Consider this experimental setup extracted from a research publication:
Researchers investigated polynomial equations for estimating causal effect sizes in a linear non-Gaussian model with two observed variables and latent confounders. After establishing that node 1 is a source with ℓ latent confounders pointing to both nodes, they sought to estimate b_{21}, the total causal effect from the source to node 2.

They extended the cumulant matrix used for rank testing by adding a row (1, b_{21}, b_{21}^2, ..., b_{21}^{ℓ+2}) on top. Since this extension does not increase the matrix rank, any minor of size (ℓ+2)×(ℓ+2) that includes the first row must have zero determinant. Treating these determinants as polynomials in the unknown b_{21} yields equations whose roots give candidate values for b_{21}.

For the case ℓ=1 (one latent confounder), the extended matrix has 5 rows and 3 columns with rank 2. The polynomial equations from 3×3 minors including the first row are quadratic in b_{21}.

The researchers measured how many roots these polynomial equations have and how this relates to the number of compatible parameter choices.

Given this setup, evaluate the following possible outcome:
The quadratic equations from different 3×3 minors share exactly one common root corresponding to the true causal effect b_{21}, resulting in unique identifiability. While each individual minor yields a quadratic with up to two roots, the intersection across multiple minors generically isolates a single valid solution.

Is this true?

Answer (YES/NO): NO